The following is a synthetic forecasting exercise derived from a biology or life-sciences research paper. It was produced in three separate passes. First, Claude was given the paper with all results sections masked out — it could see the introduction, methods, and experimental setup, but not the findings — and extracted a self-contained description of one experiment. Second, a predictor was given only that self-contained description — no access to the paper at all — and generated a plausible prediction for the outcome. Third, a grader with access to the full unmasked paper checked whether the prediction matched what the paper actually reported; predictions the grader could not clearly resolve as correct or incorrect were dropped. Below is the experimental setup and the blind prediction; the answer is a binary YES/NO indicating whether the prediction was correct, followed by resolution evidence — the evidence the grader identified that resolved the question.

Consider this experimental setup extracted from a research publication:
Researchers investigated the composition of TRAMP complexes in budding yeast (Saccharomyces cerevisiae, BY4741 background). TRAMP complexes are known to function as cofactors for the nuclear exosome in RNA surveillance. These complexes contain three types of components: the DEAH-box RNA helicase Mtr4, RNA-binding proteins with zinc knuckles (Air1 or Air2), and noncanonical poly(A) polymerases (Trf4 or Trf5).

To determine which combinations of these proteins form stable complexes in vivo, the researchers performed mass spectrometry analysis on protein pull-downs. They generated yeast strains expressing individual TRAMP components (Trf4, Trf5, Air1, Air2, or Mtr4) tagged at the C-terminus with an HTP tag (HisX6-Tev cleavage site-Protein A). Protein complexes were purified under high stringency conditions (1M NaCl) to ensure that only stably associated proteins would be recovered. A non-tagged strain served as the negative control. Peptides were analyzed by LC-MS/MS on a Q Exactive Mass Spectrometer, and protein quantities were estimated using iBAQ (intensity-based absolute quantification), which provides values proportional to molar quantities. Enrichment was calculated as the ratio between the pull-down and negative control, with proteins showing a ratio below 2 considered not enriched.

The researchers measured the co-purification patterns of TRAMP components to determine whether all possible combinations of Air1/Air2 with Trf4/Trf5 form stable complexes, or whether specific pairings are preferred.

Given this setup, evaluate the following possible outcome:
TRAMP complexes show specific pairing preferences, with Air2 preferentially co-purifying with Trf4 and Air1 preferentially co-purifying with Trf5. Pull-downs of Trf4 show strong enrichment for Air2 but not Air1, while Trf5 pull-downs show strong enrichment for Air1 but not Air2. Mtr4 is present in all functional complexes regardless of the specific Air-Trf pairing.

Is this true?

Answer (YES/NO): NO